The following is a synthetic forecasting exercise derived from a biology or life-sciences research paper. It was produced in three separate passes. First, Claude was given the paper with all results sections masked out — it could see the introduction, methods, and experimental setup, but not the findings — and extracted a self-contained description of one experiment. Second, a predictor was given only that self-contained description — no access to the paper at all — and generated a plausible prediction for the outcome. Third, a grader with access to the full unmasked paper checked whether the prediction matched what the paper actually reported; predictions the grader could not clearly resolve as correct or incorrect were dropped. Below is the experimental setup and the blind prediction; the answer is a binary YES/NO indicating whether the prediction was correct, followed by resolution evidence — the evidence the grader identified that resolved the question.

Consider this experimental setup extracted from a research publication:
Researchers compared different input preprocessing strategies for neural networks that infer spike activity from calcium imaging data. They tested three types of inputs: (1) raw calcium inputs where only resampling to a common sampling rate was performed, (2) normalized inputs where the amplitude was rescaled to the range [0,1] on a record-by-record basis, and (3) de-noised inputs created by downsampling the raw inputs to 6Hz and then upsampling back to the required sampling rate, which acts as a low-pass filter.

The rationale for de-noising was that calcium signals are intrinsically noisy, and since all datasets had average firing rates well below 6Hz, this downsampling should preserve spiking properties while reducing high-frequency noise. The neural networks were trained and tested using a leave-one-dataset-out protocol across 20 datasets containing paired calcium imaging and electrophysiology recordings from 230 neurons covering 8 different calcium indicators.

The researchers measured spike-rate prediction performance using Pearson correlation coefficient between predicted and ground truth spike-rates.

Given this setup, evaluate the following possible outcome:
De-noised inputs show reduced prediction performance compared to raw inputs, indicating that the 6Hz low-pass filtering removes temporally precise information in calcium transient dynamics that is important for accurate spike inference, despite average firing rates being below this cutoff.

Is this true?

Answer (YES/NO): YES